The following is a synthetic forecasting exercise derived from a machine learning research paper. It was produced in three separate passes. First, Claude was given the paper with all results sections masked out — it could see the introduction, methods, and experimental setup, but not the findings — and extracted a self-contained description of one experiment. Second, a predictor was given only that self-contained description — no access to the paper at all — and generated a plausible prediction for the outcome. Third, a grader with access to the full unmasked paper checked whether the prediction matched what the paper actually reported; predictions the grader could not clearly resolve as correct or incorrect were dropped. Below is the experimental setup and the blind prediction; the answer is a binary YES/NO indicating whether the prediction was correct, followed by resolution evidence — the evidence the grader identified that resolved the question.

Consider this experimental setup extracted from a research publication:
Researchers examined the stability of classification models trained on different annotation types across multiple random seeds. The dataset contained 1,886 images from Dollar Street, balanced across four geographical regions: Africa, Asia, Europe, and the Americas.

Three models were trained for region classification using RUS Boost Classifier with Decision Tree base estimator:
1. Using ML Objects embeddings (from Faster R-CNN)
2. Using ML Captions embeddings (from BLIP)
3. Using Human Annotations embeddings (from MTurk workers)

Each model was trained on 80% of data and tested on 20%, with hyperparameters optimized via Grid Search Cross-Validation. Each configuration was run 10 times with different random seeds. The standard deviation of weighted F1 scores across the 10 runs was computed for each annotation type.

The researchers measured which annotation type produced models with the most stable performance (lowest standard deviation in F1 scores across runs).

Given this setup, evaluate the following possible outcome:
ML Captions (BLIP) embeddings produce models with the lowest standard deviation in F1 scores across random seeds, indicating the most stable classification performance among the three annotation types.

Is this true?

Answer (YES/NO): NO